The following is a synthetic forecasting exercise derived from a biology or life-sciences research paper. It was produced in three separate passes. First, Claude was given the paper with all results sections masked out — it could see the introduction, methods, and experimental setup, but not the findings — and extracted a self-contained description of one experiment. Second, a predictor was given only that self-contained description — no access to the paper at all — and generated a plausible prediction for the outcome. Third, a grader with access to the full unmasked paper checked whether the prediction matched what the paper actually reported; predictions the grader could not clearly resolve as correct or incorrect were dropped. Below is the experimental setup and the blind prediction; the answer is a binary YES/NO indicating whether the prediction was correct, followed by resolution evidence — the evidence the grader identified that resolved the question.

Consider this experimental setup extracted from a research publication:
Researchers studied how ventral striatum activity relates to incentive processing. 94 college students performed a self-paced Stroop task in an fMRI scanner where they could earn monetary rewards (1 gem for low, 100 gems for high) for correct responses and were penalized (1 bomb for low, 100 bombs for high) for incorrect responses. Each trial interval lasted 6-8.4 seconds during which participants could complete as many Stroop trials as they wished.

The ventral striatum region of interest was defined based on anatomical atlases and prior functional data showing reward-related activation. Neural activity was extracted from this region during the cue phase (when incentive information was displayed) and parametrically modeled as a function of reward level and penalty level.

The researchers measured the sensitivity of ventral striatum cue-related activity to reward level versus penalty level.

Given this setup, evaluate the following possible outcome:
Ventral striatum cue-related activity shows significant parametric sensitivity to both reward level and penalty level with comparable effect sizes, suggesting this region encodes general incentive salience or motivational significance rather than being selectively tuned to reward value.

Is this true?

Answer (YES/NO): YES